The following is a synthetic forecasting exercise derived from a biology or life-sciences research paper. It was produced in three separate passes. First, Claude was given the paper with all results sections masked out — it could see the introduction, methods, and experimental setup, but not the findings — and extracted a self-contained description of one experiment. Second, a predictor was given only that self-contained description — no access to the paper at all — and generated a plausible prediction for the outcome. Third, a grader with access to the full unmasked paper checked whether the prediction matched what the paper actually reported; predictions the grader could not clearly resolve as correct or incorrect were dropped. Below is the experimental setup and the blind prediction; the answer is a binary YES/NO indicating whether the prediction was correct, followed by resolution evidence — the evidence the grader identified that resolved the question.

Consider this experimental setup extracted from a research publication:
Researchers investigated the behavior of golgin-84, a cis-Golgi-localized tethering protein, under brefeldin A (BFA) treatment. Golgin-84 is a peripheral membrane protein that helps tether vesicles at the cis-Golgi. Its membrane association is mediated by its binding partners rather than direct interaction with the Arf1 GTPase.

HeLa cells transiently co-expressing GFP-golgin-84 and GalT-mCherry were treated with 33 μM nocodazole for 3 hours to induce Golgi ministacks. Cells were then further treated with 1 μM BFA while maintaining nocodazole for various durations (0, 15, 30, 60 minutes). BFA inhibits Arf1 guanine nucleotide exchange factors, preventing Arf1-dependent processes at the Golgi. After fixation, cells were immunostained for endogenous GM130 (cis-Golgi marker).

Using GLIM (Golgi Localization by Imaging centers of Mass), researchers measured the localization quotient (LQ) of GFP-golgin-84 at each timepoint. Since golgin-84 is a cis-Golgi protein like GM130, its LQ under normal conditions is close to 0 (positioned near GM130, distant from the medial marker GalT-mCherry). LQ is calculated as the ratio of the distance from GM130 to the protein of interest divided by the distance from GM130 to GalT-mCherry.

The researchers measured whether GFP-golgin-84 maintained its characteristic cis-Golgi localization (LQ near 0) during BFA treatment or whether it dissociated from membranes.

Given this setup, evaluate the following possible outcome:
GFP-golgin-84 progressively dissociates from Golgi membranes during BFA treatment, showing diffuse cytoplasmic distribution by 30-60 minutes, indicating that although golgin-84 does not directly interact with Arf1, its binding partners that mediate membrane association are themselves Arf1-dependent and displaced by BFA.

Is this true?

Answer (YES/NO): NO